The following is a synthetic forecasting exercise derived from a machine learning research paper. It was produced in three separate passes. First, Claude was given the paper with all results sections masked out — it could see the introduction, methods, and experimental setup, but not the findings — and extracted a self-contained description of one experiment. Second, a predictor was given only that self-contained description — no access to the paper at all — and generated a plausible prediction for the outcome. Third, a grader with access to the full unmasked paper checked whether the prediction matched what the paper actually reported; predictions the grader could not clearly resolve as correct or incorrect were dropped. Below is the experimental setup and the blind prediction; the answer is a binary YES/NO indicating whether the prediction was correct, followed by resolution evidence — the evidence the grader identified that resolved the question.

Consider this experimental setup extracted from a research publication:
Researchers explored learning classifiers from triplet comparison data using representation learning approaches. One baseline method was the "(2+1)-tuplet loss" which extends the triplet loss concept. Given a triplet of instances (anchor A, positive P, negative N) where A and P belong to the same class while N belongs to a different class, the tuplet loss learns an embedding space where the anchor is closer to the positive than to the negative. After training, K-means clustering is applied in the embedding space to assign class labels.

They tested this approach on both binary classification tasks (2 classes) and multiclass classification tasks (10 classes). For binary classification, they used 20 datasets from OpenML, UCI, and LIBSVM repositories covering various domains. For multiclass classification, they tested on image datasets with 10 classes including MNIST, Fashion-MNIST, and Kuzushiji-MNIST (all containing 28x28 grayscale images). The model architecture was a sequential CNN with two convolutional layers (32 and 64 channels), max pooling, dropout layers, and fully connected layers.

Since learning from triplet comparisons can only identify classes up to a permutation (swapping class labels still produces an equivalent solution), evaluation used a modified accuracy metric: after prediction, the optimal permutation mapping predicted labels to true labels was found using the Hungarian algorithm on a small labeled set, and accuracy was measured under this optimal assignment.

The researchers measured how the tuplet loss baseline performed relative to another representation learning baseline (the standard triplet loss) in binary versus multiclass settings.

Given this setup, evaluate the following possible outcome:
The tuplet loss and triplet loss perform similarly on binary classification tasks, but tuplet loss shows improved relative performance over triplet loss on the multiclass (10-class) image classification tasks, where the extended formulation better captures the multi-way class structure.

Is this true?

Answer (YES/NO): NO